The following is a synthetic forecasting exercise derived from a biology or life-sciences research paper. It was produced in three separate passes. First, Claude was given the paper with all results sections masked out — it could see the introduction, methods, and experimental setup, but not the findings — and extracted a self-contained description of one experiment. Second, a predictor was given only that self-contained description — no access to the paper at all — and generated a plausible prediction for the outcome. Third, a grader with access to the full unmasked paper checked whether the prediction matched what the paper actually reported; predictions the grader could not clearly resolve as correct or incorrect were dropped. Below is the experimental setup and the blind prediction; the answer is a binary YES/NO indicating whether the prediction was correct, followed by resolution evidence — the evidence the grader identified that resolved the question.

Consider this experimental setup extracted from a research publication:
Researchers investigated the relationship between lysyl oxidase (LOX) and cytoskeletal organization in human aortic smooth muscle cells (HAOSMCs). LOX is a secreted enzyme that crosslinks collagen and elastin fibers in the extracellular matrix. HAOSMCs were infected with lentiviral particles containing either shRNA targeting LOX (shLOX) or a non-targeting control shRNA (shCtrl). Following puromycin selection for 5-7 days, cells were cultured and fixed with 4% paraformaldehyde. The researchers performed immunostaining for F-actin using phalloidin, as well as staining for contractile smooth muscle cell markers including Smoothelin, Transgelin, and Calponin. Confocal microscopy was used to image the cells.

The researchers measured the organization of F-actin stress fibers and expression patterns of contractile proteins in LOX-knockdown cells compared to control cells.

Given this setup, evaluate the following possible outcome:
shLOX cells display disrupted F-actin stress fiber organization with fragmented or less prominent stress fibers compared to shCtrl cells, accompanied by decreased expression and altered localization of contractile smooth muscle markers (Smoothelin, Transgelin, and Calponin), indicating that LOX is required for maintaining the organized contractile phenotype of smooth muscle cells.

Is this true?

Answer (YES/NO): NO